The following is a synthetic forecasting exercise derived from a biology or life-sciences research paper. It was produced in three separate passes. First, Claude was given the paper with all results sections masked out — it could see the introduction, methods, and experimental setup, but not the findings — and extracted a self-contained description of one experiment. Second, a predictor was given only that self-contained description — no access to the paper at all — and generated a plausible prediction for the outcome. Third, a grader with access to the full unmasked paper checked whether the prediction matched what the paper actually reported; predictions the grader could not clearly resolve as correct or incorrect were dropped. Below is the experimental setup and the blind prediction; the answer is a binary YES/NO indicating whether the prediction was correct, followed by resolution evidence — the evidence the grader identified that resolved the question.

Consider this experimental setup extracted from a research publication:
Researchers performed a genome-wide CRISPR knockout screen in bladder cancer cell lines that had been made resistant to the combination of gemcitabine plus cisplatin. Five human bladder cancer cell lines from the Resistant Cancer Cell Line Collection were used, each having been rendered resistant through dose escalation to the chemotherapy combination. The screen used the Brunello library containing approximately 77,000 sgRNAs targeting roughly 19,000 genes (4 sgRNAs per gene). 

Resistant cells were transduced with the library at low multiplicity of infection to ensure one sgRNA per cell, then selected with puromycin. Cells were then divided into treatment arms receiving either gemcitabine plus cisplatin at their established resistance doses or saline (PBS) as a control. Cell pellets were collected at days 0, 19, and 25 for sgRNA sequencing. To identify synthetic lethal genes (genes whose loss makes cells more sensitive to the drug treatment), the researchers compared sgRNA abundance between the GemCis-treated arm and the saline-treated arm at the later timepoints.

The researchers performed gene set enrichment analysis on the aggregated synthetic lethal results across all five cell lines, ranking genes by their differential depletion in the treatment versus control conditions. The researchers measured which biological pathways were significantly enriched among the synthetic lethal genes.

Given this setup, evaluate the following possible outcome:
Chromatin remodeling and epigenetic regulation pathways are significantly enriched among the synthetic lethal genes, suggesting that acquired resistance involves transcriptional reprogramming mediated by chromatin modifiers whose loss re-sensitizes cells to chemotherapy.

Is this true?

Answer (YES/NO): NO